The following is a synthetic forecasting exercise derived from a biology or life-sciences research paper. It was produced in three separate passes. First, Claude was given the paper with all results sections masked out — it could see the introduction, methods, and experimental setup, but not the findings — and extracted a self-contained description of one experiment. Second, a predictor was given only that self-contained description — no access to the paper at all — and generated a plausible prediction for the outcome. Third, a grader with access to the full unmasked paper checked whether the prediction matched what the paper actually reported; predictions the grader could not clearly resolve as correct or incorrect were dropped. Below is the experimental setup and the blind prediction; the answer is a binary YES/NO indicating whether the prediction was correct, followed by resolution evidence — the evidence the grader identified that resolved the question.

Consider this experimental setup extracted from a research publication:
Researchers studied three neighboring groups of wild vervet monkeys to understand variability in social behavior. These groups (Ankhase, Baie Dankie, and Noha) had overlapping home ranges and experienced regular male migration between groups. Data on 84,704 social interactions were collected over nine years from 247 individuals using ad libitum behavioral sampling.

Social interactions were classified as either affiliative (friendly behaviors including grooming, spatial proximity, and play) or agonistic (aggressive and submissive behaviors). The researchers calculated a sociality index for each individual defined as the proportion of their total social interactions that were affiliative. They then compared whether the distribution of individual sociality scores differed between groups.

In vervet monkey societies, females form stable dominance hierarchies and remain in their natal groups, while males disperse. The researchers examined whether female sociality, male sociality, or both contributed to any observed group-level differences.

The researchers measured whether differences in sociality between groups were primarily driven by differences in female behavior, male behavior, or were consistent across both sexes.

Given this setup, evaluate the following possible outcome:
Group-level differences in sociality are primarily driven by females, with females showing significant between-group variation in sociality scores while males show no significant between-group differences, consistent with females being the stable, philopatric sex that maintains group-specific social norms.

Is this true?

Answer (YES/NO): NO